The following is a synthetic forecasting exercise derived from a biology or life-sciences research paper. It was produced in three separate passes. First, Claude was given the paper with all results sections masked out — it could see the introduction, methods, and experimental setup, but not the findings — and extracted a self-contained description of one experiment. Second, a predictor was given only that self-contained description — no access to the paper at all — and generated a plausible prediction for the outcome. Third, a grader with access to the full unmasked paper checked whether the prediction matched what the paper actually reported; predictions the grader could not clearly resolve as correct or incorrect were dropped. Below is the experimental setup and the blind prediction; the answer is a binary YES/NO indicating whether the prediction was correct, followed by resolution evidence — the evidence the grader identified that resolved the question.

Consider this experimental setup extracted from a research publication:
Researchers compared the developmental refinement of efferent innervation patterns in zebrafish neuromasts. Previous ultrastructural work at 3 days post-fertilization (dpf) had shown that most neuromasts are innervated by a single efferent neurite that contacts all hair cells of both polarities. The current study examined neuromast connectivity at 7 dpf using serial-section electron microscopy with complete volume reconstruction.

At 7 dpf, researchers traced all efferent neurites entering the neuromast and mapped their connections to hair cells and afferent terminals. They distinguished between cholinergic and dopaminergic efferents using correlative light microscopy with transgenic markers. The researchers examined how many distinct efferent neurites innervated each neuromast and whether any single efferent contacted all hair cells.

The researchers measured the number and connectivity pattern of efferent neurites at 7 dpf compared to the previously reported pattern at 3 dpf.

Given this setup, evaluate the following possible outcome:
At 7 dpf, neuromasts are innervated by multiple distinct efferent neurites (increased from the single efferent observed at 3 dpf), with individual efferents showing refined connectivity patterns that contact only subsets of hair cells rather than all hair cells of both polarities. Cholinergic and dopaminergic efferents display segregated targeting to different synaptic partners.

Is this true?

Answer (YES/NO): NO